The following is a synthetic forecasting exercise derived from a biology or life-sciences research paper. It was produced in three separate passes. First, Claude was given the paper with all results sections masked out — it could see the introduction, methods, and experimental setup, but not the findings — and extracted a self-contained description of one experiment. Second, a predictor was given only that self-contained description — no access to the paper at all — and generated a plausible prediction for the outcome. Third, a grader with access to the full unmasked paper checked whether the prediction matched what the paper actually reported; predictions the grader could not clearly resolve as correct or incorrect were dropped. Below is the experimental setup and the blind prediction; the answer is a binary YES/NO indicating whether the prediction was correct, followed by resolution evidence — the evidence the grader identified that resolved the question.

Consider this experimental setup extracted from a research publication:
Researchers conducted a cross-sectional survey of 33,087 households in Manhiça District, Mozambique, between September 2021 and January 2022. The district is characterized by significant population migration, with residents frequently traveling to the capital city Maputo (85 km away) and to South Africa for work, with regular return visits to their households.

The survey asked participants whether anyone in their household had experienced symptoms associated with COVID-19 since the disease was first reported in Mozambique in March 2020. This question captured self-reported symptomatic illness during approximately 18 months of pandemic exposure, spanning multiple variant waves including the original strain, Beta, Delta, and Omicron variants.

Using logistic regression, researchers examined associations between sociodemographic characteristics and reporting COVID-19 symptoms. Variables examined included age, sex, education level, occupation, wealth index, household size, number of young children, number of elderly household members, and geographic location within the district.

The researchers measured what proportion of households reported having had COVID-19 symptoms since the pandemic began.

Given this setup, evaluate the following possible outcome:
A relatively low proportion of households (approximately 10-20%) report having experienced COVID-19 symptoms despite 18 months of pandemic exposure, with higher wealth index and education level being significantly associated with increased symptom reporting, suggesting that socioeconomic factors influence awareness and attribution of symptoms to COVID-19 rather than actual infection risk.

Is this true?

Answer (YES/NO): NO